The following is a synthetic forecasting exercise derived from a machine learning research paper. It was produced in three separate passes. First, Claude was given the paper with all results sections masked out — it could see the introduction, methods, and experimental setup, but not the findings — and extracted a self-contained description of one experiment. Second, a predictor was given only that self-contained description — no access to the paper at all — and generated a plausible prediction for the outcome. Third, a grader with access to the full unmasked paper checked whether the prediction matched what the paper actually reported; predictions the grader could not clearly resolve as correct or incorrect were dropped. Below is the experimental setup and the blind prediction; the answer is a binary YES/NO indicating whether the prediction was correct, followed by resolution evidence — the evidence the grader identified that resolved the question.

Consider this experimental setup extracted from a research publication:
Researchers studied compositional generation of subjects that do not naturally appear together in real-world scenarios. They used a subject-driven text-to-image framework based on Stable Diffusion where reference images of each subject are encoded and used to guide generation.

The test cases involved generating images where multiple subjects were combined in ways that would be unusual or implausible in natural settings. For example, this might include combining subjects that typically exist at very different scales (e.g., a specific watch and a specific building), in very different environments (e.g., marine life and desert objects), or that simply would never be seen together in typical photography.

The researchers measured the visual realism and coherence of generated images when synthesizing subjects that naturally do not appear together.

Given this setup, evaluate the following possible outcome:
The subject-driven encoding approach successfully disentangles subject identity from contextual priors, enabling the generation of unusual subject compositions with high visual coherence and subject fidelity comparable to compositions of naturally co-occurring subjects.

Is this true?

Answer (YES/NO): NO